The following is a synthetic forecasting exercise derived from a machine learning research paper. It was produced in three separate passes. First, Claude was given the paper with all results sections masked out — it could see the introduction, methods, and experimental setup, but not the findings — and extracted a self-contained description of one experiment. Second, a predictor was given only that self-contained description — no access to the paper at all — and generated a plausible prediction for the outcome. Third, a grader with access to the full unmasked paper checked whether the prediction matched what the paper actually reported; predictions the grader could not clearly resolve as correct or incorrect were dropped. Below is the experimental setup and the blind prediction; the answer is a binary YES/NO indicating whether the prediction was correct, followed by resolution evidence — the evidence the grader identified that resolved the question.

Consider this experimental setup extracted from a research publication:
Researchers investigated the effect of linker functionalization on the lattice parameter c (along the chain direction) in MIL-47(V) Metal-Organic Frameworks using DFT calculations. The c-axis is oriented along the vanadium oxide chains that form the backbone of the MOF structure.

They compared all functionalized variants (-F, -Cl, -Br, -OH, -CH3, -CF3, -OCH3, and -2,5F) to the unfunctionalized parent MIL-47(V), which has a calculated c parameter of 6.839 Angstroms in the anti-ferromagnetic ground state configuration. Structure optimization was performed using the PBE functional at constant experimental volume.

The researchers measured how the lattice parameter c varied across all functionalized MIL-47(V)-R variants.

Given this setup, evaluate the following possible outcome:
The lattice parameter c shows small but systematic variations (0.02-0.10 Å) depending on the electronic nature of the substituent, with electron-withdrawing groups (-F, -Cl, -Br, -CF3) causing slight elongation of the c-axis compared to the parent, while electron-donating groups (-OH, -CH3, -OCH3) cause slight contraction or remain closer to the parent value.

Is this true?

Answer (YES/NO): NO